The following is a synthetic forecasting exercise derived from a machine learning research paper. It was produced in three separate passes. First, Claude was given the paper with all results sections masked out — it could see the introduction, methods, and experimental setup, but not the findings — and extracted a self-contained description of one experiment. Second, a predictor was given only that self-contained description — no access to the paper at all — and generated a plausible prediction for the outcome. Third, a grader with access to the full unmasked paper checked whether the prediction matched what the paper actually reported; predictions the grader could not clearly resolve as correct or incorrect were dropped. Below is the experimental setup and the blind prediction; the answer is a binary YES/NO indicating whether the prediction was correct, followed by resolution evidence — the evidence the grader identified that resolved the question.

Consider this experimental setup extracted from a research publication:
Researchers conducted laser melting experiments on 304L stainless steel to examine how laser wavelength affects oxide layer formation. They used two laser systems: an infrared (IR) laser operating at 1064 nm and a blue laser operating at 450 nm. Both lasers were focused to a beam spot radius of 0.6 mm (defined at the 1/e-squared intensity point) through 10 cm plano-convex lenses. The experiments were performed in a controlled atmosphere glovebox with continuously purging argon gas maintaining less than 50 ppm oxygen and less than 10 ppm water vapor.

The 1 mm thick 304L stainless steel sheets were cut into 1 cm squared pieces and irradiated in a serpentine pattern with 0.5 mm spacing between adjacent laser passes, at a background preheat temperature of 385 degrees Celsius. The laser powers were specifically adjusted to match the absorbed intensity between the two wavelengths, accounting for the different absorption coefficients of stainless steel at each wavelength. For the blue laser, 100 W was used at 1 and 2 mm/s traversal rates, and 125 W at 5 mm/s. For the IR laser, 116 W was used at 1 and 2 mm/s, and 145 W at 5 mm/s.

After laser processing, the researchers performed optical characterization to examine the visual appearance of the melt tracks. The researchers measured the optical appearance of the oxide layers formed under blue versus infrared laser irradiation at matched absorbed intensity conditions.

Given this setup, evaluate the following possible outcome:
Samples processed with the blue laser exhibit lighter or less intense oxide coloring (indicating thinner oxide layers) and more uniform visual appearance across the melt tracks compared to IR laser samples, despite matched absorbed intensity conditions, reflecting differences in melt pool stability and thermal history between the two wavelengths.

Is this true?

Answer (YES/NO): NO